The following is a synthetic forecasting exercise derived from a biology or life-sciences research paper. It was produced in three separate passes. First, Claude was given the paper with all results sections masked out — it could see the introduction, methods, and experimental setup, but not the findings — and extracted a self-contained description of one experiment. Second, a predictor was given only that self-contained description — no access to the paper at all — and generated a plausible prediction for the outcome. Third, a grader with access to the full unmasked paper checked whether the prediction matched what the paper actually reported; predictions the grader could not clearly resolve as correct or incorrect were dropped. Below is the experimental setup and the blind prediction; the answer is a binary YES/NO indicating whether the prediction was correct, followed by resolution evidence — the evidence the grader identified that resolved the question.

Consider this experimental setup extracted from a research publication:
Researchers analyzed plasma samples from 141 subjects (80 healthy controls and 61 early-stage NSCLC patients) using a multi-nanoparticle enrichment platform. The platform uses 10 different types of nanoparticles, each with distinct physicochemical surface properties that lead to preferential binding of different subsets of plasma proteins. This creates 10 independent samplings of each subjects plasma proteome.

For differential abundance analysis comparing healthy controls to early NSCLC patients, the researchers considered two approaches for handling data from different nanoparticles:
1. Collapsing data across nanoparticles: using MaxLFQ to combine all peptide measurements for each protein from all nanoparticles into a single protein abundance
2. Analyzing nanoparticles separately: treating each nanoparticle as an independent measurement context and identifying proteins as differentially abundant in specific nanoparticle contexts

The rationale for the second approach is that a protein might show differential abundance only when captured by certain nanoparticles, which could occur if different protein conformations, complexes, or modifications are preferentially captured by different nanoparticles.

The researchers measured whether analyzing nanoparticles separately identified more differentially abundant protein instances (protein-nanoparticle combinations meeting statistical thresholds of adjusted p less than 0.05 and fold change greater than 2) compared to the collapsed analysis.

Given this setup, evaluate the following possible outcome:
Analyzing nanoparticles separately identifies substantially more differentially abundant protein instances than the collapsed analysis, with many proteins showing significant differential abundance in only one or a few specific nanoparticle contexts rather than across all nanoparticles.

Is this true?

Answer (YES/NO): YES